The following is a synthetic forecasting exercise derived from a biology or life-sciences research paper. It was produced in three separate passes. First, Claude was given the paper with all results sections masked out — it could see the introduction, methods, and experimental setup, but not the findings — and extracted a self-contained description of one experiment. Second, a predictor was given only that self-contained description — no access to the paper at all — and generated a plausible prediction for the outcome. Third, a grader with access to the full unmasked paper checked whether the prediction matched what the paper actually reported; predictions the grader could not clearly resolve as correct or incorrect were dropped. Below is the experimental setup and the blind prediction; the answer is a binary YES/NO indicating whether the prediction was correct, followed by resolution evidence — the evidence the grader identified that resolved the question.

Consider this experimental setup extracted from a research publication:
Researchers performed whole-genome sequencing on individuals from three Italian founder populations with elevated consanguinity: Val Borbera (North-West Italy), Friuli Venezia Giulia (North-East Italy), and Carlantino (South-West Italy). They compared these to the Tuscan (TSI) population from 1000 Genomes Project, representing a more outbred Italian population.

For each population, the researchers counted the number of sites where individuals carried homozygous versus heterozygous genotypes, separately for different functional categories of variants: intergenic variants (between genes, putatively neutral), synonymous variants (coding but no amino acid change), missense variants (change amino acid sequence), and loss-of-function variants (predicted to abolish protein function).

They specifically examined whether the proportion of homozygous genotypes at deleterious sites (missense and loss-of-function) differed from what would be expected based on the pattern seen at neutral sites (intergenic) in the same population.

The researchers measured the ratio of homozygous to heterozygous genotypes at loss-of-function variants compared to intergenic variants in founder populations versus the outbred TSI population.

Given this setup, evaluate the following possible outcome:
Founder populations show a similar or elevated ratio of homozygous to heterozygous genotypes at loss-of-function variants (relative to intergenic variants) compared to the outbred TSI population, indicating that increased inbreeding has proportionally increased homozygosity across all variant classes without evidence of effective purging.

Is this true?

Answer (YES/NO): NO